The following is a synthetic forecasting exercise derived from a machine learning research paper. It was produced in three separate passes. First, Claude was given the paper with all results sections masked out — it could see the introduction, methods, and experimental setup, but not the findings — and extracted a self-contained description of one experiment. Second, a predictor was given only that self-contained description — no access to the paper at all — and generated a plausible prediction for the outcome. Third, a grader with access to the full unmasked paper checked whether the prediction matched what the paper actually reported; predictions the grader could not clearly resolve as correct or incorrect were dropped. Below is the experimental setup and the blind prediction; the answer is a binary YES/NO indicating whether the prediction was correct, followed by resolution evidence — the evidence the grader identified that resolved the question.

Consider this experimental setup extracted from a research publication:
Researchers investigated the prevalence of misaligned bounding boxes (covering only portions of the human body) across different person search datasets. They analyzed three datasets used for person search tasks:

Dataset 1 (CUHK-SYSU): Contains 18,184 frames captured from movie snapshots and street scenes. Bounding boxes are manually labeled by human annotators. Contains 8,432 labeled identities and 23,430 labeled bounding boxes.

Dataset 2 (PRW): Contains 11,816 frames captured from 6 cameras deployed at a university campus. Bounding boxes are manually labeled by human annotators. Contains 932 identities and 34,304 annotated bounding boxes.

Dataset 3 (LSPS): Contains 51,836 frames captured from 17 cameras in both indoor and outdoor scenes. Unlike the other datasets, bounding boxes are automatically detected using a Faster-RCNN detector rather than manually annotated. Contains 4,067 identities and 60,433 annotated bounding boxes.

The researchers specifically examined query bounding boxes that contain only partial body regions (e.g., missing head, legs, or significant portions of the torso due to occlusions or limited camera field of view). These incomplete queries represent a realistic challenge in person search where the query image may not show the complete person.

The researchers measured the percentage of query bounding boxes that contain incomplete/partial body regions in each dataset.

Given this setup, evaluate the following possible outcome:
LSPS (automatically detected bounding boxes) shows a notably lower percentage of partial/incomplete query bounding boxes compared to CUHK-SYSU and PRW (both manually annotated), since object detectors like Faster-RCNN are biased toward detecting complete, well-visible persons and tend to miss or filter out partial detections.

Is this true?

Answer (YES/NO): NO